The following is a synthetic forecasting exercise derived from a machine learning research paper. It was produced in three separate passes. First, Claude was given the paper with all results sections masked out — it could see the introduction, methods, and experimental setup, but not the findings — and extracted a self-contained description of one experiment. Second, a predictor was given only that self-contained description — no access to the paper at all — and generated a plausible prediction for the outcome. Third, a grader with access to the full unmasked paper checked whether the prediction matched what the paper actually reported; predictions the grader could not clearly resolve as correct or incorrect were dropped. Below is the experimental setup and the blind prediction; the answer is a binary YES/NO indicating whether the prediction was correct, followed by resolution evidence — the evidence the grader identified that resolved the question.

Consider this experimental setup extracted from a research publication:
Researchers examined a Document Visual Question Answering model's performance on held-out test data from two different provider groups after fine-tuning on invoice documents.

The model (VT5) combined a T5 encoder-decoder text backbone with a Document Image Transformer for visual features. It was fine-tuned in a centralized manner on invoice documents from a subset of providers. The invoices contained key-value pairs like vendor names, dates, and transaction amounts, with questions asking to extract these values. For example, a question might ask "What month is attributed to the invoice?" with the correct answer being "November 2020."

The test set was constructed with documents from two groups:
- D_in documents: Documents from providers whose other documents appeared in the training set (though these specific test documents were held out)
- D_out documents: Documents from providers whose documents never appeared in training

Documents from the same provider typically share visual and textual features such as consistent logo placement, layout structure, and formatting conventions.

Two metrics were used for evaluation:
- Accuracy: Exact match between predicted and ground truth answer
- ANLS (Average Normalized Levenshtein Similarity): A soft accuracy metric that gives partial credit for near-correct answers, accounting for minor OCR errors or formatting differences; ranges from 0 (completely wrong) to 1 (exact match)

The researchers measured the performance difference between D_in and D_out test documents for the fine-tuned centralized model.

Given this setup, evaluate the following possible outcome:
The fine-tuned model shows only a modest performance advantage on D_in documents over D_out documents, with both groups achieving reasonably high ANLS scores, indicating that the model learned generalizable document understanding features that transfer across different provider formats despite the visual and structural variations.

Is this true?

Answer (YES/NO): NO